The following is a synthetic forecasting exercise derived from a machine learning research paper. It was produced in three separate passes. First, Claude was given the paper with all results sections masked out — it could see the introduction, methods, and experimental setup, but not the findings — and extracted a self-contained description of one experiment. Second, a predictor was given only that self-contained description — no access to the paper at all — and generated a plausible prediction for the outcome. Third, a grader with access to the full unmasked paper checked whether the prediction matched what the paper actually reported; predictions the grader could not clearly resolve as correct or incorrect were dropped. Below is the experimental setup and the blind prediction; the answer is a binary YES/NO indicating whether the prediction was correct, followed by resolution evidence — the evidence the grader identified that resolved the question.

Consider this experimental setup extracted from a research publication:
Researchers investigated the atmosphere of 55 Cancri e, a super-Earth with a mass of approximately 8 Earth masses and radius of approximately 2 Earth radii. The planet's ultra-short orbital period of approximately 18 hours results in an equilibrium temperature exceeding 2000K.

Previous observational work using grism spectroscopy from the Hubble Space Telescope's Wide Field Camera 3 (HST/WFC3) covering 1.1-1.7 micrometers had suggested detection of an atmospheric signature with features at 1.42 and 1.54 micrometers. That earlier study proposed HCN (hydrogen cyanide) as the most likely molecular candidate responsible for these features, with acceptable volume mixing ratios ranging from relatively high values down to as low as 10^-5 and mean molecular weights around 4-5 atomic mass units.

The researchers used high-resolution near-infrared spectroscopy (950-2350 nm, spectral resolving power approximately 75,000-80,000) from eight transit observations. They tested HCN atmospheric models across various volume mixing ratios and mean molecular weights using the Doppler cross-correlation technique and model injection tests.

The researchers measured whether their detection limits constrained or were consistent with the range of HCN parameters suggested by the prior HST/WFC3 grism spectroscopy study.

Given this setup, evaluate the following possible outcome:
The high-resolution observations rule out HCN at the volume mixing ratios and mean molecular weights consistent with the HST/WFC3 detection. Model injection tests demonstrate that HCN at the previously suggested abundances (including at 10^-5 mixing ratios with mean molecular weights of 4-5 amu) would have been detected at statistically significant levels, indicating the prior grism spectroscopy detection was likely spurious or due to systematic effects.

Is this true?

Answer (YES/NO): NO